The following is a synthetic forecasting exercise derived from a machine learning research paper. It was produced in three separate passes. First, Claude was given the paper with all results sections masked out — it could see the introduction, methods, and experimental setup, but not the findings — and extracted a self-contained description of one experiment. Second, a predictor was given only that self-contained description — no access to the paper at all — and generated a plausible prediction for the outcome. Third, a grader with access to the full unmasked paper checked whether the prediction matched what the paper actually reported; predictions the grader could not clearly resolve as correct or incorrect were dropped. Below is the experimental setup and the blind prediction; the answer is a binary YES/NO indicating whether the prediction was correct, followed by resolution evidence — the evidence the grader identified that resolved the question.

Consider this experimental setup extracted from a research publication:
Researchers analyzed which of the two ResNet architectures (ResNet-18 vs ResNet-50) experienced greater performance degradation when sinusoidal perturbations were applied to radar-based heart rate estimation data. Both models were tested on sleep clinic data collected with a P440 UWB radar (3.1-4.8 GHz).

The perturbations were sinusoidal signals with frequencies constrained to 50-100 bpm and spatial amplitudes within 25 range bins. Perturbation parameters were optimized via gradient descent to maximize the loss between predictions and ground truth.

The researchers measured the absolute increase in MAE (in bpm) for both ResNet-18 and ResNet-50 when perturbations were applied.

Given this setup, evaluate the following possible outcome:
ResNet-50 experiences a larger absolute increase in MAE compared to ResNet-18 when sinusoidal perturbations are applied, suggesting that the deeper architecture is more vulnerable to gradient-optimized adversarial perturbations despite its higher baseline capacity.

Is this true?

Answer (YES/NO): YES